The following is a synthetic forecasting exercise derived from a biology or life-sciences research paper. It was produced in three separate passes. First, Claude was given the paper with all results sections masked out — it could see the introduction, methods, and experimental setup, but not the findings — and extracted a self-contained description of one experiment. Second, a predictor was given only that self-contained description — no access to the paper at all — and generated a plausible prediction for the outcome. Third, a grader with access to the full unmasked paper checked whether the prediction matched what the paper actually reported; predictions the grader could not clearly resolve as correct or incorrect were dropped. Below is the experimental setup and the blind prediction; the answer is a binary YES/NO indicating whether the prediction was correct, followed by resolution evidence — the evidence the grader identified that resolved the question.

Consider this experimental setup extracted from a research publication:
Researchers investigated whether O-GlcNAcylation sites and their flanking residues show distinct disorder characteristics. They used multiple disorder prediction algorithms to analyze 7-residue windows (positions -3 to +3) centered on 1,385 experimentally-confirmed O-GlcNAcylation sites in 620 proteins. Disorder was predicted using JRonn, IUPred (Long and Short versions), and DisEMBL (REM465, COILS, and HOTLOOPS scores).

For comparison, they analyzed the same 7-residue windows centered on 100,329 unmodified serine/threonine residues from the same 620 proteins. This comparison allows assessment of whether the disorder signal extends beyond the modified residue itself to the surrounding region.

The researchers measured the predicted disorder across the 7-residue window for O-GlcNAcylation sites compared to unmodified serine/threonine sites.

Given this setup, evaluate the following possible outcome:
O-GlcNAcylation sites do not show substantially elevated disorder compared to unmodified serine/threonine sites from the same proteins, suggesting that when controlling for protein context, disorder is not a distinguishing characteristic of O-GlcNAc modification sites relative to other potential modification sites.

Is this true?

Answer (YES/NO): NO